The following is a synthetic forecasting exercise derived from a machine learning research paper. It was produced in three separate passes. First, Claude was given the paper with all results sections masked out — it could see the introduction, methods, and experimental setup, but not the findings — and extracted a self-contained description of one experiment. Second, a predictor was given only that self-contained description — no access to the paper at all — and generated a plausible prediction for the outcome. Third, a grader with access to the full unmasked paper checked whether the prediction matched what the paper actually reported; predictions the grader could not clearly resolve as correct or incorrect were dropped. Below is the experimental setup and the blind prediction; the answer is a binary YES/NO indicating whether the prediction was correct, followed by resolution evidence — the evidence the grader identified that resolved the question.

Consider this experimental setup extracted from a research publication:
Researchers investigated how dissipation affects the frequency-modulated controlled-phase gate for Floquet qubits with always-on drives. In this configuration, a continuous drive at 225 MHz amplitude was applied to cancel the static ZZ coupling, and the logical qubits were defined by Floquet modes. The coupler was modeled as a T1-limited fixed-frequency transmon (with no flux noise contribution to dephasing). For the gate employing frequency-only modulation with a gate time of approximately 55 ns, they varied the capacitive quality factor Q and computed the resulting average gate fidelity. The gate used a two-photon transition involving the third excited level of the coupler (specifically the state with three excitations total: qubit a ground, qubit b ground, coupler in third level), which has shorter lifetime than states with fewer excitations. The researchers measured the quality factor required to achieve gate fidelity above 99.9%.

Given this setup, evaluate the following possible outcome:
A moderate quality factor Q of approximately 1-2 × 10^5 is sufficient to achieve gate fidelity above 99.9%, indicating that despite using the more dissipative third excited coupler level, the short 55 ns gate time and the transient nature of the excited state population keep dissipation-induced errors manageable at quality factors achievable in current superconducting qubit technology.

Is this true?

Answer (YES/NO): NO